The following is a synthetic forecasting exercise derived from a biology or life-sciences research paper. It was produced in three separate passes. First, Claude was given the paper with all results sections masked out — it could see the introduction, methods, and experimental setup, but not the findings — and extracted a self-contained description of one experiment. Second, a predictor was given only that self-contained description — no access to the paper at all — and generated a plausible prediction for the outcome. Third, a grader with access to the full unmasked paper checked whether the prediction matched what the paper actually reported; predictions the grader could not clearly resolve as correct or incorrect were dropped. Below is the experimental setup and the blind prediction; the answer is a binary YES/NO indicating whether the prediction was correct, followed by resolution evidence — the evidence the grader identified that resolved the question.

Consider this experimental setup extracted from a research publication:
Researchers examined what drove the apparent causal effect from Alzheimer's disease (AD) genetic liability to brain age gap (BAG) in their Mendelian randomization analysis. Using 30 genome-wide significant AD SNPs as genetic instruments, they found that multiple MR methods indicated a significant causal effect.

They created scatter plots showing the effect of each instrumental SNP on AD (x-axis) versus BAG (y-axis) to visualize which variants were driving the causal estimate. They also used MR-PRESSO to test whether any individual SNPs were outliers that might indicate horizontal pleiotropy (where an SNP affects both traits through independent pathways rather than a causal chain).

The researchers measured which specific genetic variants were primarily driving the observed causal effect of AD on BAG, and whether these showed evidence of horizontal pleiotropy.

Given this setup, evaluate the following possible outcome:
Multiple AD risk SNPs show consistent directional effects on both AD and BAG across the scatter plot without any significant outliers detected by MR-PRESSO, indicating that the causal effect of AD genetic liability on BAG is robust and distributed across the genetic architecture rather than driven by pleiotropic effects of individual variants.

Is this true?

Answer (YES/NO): NO